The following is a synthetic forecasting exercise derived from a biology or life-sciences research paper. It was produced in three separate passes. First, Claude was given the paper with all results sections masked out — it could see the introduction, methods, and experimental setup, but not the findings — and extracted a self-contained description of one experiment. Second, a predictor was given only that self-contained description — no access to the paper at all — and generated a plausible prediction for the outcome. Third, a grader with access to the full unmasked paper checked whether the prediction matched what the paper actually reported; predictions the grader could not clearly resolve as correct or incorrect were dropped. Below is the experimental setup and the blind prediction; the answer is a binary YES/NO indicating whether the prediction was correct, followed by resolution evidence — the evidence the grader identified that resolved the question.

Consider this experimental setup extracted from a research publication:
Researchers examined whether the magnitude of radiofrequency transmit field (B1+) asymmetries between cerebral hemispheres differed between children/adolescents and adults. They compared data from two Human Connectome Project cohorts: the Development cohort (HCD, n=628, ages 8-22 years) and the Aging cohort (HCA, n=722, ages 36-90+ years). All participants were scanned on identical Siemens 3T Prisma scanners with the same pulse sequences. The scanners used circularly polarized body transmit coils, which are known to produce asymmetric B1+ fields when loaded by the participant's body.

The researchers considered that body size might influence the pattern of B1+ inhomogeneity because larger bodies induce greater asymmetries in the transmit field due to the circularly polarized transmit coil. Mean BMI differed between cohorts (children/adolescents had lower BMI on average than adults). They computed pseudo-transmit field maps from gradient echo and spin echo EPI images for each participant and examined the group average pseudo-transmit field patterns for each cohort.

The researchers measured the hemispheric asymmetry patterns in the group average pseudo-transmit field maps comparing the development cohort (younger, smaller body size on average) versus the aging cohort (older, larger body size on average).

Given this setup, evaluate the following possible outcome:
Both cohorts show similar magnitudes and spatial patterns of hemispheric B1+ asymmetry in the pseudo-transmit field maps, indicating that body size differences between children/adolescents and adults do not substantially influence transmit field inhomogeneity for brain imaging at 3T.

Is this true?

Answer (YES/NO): NO